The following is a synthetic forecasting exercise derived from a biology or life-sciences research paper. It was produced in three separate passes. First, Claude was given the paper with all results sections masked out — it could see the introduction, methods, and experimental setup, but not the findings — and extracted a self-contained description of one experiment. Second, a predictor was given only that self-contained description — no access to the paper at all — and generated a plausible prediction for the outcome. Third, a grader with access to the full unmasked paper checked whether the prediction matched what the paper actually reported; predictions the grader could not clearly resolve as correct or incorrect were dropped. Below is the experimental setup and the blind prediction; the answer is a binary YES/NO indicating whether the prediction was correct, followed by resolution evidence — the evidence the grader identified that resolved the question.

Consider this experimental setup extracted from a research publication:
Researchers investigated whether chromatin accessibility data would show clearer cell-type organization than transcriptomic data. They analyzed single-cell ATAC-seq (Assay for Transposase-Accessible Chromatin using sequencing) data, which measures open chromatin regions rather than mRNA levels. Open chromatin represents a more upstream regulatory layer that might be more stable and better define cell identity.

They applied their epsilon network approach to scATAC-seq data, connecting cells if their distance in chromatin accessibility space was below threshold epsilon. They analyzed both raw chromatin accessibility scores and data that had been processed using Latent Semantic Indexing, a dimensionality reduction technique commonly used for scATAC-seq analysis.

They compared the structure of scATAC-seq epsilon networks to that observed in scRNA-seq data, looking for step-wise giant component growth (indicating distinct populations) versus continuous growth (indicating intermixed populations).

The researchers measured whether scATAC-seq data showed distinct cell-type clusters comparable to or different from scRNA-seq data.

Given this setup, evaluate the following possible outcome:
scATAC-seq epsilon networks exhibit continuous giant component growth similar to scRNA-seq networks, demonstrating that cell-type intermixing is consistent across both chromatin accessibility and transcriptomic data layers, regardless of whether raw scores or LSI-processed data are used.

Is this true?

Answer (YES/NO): YES